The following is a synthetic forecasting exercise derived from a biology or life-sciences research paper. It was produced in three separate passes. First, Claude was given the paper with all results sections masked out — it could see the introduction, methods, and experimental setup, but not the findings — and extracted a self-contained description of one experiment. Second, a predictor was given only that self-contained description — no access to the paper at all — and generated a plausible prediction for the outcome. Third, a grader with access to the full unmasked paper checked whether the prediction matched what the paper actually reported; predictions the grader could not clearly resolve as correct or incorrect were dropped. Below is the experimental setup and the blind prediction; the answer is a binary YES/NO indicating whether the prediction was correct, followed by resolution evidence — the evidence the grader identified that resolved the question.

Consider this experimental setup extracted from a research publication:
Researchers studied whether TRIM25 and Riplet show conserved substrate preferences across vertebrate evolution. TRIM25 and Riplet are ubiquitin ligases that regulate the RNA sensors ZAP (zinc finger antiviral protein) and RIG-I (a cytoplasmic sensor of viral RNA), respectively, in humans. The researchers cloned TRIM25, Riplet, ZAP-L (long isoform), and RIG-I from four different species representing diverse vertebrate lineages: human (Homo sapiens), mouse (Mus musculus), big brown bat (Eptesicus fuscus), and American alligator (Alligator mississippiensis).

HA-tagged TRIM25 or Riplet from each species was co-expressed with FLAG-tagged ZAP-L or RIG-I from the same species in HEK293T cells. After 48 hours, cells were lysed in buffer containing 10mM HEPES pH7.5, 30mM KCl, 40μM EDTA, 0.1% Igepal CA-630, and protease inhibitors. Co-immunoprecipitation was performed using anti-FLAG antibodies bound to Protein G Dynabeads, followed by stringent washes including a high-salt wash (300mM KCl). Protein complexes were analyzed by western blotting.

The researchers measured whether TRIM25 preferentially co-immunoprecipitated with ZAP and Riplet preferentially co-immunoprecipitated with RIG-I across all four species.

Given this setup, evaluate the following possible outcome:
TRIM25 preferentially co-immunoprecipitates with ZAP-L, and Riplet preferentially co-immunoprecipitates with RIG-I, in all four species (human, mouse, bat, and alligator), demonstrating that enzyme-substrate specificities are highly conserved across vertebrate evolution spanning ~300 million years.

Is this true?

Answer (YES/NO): YES